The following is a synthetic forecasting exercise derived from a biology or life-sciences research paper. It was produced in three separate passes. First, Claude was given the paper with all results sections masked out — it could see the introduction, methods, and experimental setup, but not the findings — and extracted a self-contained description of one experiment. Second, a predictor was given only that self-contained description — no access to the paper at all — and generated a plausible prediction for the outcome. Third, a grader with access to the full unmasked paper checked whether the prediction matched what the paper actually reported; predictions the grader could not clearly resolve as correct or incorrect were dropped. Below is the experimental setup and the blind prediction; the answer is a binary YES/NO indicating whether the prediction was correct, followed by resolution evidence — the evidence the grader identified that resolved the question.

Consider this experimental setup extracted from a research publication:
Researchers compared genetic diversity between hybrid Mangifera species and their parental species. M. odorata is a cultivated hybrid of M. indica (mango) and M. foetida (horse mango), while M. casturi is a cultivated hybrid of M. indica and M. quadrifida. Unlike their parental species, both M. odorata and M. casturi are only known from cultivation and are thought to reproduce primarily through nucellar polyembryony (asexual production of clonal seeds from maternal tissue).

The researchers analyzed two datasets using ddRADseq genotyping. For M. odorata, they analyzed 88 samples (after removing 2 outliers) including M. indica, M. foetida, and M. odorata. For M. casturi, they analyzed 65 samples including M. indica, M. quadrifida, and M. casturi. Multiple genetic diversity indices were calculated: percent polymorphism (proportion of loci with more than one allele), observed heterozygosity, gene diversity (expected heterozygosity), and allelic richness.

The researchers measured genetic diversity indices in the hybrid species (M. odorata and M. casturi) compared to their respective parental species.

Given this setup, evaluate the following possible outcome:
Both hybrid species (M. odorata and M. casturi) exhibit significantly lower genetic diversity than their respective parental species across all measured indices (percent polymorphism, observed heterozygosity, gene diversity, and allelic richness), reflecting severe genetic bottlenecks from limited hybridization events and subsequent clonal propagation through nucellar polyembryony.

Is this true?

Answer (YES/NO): NO